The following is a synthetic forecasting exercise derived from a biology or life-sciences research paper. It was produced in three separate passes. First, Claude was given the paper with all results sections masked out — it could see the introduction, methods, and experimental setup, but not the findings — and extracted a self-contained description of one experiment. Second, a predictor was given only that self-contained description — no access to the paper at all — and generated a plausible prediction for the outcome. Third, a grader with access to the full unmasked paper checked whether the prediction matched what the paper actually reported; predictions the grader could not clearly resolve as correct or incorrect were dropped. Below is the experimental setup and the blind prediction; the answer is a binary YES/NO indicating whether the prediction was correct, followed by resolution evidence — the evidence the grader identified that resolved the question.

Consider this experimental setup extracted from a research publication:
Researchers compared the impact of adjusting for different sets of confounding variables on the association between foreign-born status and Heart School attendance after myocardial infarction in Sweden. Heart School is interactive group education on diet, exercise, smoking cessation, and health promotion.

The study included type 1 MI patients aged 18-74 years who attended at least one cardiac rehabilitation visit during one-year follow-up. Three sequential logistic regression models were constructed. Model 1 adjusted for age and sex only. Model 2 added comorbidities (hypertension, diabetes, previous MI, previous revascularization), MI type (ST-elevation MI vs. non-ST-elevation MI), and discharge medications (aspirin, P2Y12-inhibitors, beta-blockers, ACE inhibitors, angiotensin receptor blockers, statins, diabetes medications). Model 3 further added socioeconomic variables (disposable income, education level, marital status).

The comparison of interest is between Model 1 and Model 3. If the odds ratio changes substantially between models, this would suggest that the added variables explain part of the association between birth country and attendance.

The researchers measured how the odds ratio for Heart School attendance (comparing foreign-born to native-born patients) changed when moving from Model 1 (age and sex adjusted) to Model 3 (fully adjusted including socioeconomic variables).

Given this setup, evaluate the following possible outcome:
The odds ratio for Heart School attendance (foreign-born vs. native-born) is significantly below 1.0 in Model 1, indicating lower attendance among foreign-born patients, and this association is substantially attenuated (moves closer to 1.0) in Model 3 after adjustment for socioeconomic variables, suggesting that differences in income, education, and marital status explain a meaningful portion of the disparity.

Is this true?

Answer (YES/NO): NO